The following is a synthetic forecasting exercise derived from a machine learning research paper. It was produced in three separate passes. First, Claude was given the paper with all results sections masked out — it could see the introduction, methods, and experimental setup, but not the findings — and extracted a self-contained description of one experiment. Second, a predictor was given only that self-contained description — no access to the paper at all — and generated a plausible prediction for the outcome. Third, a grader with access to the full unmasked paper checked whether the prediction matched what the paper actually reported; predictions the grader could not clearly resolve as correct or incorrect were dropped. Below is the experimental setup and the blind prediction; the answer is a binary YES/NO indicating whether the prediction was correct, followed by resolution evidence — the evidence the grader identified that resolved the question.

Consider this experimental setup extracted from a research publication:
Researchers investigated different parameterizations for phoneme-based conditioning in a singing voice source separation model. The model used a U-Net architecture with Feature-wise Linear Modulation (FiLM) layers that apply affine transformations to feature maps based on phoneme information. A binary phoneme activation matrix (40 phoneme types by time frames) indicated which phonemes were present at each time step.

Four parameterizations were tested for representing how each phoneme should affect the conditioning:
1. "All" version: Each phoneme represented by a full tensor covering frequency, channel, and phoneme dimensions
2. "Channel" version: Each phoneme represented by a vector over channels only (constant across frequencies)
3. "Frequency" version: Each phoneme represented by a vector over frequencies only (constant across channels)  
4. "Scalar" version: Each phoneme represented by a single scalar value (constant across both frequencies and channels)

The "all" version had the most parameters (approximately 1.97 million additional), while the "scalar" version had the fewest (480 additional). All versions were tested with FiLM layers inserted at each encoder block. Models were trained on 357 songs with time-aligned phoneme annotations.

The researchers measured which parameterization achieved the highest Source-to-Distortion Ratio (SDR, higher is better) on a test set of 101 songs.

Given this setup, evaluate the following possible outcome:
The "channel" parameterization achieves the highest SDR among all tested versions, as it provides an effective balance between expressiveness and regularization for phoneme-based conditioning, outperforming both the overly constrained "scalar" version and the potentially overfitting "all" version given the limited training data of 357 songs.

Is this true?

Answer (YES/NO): NO